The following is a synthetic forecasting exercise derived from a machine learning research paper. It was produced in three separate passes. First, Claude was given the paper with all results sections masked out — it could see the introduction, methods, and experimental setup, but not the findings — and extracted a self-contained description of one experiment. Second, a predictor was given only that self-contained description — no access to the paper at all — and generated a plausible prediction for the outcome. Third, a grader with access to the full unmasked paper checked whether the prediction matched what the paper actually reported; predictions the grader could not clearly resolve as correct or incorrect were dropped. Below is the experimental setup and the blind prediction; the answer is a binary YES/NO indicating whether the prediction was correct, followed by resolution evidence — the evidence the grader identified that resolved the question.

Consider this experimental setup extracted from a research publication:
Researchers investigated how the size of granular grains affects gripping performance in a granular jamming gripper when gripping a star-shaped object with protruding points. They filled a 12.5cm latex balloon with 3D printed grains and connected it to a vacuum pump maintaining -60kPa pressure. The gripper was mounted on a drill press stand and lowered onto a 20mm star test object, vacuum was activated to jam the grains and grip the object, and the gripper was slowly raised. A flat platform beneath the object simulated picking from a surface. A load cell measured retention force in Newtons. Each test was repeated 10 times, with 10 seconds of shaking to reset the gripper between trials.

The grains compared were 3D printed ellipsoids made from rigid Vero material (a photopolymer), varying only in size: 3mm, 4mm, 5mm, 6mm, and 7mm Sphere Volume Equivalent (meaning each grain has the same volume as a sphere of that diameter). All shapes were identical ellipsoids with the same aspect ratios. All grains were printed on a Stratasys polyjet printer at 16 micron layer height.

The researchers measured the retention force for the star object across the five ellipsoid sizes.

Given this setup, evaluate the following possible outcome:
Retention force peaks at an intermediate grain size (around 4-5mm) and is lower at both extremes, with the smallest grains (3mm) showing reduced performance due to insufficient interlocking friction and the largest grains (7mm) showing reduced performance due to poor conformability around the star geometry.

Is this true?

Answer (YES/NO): NO